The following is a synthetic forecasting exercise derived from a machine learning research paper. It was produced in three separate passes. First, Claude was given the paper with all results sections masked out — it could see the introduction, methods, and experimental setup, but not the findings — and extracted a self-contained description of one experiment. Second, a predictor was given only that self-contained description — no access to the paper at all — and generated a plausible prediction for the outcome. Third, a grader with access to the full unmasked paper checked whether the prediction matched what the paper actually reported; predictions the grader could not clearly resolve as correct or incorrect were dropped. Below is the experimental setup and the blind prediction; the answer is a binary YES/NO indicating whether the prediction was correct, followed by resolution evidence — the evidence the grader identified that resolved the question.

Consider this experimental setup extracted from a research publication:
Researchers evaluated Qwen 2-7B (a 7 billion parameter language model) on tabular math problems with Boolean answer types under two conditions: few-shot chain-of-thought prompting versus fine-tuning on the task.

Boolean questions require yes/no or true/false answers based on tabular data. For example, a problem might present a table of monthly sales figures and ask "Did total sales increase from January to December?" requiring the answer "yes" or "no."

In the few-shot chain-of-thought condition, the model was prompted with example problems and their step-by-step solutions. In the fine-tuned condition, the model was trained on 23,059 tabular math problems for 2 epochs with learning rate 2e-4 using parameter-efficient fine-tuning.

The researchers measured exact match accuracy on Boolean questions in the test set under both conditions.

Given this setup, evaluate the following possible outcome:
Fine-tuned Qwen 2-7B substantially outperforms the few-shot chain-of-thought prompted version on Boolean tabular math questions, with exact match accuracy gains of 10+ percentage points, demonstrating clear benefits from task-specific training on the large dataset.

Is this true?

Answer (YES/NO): YES